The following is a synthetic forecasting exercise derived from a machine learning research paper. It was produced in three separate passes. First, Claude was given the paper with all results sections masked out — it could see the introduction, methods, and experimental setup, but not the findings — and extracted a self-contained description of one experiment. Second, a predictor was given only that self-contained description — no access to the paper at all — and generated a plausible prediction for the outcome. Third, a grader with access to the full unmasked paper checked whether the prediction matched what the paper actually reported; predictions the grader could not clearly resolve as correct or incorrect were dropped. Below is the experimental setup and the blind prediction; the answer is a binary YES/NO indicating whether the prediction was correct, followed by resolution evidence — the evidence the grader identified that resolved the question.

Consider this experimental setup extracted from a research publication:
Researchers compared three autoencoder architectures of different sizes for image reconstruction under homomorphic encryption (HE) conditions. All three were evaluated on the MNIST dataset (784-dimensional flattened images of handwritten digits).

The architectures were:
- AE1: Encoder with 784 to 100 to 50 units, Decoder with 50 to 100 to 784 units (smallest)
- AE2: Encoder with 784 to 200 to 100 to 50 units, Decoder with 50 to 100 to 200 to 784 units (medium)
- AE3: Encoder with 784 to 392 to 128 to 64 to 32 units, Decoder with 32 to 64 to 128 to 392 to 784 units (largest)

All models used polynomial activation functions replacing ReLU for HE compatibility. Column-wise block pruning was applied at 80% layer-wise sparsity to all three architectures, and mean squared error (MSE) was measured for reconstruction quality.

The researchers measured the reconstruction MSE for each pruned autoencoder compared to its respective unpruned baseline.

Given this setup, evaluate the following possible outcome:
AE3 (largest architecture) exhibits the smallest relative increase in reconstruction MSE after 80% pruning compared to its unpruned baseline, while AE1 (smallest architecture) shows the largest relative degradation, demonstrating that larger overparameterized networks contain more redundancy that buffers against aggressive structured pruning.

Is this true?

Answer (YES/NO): NO